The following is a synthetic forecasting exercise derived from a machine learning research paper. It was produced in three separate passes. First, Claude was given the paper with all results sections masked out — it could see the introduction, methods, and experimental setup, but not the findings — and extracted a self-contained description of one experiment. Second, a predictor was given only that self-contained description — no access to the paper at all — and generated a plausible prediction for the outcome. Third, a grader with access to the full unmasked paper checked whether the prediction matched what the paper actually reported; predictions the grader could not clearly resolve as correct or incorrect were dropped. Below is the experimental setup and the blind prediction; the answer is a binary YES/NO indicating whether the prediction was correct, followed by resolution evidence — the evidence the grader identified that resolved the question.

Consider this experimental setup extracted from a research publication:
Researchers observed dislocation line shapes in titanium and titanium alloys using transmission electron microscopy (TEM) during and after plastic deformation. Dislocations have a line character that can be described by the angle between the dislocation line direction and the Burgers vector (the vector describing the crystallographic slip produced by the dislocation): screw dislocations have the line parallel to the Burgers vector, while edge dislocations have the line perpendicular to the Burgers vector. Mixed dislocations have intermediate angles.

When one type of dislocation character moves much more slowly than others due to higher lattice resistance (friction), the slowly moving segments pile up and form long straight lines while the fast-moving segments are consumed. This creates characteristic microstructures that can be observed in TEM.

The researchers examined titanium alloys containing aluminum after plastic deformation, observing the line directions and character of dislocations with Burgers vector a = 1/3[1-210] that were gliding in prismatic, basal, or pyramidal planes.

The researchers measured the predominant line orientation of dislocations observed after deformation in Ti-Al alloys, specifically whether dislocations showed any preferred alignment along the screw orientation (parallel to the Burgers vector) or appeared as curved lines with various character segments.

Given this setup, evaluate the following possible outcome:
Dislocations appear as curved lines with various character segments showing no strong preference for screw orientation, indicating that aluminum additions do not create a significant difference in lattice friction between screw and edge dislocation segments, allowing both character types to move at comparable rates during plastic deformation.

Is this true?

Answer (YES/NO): NO